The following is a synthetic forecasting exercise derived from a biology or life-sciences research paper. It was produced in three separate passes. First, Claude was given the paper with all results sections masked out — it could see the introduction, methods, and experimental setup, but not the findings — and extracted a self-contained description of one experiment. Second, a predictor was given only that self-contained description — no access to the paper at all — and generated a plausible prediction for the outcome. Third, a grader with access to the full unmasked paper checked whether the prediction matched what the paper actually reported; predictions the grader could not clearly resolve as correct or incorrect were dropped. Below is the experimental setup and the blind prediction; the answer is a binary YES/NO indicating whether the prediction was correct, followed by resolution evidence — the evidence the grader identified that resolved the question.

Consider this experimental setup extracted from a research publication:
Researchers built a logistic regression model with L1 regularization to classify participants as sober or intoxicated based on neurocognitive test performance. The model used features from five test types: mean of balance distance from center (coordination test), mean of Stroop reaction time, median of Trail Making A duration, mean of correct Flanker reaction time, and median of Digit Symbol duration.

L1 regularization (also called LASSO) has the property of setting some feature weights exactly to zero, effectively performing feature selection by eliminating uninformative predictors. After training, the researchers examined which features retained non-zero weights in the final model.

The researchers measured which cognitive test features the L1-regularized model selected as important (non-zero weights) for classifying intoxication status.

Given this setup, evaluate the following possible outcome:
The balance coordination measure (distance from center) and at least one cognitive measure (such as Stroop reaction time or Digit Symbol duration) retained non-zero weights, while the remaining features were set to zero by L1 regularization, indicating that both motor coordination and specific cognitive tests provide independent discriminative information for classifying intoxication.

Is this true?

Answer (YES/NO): NO